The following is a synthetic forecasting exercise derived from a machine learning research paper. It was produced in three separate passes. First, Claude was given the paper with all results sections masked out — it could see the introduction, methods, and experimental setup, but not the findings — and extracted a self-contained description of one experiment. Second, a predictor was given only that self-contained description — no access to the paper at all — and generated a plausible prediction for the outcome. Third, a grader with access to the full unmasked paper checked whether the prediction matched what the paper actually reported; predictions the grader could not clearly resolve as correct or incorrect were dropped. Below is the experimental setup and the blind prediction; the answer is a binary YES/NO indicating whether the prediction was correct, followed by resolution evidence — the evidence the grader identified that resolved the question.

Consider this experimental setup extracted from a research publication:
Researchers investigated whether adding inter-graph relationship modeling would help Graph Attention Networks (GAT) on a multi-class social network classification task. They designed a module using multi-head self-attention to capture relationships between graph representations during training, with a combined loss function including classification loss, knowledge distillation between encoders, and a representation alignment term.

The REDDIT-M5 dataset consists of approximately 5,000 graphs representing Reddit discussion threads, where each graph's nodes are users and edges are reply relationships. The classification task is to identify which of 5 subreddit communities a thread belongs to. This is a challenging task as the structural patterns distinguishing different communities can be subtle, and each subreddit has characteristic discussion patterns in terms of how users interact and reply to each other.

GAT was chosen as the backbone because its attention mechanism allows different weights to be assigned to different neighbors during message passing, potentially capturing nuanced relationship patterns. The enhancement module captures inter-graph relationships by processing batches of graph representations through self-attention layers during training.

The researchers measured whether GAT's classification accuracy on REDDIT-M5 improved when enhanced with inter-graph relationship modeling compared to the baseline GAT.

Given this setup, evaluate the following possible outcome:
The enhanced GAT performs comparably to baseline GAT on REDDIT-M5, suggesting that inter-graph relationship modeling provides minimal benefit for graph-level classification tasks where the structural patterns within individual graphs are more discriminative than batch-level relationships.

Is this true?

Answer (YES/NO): YES